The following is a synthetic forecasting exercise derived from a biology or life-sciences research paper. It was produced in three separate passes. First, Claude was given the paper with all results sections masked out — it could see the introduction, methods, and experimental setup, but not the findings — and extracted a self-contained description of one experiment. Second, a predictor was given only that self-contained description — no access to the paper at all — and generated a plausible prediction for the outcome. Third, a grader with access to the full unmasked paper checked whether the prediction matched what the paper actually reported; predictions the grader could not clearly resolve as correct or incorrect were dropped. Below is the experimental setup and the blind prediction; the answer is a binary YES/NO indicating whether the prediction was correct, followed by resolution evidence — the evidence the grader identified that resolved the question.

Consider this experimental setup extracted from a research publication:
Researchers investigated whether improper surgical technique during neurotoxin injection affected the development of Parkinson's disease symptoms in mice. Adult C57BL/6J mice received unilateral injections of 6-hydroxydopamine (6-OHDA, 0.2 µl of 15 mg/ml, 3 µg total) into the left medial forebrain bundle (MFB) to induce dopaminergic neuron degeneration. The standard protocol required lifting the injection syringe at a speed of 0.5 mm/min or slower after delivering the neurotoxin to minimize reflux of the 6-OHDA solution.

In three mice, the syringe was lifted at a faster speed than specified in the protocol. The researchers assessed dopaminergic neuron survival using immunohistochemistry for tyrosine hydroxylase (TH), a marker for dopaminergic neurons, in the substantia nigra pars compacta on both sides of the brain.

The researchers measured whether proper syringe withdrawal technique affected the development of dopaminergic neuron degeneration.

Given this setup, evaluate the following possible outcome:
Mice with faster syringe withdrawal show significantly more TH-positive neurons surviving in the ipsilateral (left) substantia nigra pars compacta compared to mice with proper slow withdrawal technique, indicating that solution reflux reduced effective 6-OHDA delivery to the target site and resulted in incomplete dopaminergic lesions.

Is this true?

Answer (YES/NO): YES